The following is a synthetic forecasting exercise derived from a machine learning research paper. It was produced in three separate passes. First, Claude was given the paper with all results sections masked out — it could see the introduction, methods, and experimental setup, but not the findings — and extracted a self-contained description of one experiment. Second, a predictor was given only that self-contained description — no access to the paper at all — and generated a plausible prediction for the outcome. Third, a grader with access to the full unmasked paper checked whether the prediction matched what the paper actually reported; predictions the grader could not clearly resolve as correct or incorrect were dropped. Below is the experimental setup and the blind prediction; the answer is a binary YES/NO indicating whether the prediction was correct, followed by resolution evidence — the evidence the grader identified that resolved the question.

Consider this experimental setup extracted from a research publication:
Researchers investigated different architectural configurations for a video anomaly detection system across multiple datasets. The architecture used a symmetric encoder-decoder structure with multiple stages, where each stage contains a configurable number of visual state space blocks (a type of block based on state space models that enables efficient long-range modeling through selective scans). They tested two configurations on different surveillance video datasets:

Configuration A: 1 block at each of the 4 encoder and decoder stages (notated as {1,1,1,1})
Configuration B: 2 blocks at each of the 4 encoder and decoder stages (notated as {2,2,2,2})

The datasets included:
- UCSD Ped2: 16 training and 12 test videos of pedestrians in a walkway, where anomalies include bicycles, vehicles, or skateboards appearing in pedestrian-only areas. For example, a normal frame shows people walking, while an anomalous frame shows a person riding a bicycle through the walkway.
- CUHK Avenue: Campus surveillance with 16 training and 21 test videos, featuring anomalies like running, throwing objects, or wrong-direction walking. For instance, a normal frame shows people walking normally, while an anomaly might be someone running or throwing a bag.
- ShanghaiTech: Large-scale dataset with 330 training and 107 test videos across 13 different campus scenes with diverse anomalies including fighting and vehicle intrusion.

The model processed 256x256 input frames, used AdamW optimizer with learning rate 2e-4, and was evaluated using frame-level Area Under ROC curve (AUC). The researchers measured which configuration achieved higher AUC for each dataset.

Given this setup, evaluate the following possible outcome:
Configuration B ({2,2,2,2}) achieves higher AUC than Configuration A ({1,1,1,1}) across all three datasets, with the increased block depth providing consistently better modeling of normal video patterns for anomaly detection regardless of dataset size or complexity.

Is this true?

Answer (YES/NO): NO